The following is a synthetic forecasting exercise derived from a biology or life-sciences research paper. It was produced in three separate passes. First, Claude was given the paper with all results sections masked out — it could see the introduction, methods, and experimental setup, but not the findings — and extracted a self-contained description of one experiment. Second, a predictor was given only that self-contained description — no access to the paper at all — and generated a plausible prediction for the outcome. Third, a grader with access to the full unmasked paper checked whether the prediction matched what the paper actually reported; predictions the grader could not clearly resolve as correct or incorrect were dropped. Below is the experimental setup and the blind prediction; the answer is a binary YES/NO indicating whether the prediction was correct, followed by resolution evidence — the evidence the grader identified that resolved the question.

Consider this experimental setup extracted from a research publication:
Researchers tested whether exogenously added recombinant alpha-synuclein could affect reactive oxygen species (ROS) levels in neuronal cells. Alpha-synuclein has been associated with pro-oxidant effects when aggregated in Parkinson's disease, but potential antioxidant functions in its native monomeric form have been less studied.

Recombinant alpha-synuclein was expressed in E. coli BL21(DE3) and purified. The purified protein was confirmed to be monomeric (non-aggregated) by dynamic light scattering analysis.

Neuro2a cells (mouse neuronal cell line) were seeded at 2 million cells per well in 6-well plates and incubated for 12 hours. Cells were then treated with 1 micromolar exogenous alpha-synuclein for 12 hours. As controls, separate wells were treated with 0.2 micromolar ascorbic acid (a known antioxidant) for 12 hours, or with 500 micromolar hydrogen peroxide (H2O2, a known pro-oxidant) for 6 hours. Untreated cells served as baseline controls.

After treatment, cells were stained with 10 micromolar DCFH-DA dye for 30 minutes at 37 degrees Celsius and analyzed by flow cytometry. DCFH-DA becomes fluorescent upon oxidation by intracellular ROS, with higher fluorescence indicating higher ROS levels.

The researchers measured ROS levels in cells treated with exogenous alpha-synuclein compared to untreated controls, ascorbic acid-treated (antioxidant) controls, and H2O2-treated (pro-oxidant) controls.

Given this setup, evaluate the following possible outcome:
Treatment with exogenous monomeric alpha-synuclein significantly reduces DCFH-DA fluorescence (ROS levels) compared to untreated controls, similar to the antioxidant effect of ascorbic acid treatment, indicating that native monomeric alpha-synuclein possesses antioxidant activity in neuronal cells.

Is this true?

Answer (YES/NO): YES